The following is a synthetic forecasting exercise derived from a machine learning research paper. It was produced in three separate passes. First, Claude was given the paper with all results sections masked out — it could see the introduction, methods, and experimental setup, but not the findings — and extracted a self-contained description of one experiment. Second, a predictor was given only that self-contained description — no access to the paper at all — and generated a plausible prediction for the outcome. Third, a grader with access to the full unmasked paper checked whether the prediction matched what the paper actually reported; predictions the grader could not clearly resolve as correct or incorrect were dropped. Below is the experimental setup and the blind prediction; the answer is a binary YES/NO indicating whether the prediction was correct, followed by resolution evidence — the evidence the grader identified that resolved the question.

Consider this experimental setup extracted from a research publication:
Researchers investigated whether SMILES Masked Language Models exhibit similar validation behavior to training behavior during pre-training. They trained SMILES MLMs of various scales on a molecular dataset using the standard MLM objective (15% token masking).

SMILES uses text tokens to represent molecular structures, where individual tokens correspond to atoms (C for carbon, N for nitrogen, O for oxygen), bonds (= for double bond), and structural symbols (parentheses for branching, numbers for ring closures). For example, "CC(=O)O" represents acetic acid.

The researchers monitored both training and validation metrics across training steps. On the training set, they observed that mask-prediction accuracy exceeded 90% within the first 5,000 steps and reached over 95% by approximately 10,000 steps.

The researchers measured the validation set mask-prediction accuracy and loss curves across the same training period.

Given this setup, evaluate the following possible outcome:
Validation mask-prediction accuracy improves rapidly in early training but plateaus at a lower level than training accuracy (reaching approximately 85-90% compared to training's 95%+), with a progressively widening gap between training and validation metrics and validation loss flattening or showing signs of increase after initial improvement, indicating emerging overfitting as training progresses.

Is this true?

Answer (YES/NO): NO